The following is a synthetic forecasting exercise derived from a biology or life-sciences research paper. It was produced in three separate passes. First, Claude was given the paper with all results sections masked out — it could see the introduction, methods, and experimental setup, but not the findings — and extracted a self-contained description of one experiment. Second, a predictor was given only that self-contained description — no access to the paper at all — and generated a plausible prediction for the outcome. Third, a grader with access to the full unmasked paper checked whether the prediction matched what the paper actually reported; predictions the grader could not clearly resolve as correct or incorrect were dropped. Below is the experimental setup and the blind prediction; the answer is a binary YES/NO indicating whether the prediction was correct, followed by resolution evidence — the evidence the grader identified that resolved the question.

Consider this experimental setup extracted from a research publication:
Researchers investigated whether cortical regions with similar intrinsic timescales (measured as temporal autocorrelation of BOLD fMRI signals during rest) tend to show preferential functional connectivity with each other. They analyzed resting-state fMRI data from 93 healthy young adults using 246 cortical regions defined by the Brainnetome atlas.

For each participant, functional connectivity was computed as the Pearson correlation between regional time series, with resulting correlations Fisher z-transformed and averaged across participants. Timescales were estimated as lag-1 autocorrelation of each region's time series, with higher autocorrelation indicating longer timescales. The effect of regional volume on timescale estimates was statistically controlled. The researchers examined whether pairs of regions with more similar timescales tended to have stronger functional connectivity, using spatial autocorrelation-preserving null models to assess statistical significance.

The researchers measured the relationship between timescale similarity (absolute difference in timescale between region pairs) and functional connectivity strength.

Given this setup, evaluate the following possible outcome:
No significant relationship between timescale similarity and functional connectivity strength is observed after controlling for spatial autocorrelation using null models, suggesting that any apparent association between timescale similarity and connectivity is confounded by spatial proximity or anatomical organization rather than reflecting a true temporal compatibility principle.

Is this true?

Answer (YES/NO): NO